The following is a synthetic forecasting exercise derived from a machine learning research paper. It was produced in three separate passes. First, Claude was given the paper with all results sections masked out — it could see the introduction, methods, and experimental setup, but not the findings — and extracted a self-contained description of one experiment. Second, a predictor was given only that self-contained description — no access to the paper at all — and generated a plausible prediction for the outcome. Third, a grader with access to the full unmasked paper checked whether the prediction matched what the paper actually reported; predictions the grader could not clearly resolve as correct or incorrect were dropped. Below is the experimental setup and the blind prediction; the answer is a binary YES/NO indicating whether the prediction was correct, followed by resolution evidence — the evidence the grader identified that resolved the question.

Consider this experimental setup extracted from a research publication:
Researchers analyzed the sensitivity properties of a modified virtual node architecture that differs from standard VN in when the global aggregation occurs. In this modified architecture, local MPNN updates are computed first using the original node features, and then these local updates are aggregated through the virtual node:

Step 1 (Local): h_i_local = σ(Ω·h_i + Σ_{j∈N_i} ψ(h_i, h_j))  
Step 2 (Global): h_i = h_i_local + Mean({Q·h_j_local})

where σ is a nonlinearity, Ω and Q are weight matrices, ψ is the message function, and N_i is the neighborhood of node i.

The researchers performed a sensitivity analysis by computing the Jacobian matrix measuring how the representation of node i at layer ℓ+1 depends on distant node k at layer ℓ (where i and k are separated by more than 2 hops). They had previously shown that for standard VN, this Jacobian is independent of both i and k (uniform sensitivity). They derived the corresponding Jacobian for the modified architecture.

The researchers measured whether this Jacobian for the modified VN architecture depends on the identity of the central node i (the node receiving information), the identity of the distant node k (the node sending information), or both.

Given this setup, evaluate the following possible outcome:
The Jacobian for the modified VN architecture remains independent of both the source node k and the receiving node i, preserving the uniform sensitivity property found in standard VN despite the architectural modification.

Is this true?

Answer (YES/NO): NO